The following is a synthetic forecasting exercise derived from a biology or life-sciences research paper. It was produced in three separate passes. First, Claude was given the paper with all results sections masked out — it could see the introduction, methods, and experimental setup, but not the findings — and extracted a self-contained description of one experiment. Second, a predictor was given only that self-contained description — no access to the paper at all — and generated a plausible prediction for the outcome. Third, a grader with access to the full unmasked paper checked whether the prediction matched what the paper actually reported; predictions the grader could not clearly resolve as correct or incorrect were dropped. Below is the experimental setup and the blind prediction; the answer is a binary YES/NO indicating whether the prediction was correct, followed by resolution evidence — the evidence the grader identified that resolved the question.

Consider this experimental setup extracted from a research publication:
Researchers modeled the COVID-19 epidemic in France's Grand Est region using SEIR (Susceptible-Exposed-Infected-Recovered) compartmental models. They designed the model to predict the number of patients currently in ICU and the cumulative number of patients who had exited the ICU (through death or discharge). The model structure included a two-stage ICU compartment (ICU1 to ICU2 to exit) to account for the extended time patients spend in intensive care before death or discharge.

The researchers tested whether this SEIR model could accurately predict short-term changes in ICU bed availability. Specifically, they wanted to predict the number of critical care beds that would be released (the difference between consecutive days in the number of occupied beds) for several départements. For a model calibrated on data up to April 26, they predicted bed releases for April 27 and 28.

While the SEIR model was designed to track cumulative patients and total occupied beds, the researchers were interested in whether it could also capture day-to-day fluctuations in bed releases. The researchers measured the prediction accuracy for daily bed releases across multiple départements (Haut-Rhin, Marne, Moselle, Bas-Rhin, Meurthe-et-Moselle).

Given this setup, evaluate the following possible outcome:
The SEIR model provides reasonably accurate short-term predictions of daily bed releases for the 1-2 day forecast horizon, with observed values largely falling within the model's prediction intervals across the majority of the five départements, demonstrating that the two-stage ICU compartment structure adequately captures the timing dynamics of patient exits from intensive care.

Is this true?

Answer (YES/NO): NO